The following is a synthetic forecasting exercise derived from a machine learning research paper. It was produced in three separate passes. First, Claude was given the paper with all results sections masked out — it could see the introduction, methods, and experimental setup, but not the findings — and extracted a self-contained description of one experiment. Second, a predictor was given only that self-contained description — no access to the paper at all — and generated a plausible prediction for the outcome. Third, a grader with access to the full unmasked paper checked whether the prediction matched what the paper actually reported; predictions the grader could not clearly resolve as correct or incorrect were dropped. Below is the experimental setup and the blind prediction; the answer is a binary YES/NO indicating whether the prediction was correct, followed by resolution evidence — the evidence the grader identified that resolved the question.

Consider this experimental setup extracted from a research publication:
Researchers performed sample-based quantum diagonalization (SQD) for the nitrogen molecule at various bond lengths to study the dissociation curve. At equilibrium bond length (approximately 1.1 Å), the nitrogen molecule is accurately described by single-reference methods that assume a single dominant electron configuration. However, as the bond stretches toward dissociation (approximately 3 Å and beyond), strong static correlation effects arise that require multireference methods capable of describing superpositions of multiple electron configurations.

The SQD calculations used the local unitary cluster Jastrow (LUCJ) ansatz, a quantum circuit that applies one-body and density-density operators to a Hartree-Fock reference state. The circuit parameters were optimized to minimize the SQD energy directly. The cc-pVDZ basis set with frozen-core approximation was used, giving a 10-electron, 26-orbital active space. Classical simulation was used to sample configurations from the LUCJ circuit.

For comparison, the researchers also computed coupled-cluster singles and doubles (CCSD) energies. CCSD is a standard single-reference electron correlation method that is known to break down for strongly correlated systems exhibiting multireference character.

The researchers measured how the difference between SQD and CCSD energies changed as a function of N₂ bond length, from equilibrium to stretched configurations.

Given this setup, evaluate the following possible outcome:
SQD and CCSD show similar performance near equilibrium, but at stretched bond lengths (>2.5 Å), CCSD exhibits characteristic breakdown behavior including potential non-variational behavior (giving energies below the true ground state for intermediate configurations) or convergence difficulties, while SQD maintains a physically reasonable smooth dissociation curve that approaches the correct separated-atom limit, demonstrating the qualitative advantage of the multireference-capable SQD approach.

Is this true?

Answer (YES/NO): NO